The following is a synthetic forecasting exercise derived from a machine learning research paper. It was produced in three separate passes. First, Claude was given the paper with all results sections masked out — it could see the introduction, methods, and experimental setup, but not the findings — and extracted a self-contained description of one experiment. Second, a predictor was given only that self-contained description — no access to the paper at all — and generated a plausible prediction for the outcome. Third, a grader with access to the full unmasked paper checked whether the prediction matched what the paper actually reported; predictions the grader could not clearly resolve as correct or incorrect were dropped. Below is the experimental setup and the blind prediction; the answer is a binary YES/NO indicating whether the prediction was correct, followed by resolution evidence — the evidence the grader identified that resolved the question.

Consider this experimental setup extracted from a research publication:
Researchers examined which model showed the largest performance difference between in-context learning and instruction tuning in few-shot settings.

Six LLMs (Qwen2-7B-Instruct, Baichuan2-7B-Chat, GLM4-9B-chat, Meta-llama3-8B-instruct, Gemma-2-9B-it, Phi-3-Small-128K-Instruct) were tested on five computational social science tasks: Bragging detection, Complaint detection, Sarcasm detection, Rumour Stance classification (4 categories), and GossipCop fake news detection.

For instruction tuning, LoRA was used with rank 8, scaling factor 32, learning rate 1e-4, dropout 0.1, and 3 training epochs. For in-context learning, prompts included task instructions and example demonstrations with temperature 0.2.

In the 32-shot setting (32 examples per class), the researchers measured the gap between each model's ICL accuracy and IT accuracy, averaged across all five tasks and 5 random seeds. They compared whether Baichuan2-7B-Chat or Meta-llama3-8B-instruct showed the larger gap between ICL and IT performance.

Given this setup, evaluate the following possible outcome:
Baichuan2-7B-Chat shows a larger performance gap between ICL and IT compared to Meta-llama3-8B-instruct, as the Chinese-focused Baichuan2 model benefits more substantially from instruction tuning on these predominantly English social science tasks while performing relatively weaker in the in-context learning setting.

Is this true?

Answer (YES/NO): NO